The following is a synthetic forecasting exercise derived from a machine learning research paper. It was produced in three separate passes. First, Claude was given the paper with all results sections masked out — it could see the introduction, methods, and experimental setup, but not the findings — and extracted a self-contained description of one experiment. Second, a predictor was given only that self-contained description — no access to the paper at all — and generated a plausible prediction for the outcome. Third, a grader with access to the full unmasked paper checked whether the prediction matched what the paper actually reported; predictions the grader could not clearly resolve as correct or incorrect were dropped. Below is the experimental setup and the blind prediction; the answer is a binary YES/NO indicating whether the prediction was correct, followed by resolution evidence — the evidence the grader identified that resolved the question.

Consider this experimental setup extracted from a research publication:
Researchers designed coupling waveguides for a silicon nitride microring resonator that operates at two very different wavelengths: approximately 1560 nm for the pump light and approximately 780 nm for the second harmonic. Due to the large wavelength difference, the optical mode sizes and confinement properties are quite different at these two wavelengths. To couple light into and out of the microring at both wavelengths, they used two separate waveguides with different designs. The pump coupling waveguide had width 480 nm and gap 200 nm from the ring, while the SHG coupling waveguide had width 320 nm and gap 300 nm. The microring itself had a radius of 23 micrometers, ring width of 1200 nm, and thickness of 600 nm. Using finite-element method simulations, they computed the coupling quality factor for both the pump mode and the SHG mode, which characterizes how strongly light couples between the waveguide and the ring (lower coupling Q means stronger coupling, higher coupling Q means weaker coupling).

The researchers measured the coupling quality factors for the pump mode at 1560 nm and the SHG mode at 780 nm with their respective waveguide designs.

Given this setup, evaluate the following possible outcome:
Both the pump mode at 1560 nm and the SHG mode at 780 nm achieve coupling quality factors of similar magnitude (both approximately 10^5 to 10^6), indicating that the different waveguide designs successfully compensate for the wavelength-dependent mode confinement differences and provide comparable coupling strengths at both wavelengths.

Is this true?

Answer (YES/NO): YES